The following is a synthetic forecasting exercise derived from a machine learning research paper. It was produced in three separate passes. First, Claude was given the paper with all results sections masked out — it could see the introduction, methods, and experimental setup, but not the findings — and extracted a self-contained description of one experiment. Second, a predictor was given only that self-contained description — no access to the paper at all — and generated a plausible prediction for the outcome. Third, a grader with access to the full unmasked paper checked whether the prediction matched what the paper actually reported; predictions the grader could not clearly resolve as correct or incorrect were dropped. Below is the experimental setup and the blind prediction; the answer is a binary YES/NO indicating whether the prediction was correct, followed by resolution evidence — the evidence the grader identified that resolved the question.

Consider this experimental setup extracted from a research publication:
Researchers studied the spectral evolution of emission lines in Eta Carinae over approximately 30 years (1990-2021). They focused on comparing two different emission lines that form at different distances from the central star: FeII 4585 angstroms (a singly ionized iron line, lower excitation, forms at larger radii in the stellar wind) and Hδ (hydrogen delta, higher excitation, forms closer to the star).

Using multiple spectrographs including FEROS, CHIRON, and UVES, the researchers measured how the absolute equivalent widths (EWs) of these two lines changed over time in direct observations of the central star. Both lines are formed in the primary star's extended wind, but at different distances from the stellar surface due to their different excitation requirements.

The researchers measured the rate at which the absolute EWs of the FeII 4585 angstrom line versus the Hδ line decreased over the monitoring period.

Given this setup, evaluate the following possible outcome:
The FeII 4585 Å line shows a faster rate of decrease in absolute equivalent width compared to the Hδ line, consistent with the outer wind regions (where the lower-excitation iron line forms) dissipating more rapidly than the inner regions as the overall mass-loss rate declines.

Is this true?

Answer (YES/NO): NO